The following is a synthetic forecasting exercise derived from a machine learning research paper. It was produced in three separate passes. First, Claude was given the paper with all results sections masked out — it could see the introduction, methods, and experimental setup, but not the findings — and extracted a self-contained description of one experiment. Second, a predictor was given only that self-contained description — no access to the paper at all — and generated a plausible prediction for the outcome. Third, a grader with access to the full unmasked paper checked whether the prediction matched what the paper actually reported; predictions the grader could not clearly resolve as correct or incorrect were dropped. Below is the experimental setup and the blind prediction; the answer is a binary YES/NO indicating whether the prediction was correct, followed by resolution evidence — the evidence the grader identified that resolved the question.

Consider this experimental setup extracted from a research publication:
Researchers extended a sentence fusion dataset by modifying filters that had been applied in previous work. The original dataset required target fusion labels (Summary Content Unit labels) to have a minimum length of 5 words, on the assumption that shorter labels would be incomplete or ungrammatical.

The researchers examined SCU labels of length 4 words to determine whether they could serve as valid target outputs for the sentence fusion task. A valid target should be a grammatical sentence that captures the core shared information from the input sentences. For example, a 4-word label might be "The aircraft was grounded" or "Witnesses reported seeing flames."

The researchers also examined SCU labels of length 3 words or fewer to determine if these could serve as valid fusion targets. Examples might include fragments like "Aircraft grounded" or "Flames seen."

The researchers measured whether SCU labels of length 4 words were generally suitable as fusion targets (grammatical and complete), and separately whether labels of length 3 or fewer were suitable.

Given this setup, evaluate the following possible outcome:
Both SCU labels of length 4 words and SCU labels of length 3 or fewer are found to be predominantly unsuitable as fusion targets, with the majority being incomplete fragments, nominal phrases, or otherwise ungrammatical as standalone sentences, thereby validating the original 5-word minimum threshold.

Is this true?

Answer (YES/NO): NO